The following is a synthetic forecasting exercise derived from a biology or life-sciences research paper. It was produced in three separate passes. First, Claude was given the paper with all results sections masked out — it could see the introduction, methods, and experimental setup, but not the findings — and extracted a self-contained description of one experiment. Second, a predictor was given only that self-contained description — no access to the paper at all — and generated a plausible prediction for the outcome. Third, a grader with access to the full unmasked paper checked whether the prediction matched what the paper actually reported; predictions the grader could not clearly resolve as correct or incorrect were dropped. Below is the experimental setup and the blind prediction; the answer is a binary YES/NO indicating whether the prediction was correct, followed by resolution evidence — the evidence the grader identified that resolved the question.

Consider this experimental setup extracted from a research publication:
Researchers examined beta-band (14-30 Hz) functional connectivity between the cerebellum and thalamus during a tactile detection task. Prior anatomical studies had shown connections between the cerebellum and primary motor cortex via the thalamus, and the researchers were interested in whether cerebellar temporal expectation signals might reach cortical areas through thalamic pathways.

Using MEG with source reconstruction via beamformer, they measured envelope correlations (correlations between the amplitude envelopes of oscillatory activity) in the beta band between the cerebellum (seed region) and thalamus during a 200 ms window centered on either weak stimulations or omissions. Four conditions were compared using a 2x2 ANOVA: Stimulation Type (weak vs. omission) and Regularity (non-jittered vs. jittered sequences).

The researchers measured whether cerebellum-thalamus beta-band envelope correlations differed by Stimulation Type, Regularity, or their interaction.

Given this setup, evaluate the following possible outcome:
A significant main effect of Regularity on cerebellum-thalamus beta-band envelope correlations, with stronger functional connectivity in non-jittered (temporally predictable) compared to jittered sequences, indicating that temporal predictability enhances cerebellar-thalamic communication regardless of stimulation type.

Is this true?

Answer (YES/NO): NO